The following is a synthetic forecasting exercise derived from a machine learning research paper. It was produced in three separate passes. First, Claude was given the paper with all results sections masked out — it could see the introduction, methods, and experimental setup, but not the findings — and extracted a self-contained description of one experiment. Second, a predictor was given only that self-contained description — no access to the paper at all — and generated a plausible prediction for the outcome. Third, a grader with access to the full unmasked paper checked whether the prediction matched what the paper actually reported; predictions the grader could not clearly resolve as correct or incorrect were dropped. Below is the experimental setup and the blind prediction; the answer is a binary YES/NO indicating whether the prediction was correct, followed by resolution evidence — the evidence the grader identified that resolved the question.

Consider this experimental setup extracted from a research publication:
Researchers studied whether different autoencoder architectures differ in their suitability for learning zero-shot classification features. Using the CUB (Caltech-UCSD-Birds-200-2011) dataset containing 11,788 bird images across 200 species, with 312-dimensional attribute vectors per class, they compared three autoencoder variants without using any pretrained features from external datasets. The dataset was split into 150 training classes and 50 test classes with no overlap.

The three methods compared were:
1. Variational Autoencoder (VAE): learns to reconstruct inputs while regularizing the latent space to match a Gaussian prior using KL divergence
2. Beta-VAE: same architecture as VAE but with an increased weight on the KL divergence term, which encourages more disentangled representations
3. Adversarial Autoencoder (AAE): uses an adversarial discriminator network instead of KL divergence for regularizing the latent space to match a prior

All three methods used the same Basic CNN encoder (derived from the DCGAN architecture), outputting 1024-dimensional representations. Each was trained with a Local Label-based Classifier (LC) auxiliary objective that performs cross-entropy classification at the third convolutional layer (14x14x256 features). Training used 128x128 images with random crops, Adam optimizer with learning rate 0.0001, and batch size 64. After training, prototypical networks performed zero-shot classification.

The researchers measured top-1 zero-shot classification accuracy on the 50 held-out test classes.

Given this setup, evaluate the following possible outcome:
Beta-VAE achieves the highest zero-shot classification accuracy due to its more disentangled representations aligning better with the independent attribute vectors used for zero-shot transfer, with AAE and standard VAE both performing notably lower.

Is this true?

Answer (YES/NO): NO